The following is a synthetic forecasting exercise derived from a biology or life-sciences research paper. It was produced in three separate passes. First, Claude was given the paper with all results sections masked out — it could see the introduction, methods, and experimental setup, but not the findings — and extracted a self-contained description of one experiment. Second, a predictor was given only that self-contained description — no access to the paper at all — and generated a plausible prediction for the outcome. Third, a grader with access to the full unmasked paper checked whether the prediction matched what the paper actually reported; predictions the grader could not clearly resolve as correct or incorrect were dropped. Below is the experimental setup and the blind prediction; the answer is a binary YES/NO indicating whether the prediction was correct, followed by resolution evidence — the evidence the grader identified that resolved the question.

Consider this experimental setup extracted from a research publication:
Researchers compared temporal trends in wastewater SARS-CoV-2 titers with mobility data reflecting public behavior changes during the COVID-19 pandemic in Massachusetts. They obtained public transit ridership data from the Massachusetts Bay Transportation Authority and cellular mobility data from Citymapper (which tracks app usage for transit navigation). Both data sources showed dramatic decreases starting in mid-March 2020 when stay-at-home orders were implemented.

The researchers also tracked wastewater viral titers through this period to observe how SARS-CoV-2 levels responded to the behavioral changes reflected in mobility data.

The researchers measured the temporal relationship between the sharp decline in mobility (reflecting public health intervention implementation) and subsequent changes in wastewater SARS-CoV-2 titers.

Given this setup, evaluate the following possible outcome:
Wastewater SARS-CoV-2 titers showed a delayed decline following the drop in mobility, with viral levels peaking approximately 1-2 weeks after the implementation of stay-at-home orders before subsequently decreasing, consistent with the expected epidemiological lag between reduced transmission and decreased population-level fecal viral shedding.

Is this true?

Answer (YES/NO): NO